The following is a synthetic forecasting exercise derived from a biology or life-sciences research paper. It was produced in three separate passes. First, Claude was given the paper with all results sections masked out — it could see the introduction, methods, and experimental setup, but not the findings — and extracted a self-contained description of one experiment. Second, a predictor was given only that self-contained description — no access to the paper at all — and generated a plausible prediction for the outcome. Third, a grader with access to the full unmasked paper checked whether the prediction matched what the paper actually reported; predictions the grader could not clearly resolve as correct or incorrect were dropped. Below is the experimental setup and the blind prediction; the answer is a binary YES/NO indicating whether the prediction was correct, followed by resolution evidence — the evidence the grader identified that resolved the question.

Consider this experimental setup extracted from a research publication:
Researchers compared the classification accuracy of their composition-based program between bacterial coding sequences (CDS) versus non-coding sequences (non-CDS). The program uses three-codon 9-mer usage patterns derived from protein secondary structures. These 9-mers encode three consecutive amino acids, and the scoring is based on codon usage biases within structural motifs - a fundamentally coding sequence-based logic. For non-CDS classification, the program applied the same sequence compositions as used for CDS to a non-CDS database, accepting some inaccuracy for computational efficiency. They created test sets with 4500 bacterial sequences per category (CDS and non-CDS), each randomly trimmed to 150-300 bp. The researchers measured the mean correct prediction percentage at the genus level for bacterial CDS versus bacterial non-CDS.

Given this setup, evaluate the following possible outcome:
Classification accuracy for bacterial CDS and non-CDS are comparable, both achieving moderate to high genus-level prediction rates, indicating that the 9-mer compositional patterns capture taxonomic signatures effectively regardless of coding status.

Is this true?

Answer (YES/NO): NO